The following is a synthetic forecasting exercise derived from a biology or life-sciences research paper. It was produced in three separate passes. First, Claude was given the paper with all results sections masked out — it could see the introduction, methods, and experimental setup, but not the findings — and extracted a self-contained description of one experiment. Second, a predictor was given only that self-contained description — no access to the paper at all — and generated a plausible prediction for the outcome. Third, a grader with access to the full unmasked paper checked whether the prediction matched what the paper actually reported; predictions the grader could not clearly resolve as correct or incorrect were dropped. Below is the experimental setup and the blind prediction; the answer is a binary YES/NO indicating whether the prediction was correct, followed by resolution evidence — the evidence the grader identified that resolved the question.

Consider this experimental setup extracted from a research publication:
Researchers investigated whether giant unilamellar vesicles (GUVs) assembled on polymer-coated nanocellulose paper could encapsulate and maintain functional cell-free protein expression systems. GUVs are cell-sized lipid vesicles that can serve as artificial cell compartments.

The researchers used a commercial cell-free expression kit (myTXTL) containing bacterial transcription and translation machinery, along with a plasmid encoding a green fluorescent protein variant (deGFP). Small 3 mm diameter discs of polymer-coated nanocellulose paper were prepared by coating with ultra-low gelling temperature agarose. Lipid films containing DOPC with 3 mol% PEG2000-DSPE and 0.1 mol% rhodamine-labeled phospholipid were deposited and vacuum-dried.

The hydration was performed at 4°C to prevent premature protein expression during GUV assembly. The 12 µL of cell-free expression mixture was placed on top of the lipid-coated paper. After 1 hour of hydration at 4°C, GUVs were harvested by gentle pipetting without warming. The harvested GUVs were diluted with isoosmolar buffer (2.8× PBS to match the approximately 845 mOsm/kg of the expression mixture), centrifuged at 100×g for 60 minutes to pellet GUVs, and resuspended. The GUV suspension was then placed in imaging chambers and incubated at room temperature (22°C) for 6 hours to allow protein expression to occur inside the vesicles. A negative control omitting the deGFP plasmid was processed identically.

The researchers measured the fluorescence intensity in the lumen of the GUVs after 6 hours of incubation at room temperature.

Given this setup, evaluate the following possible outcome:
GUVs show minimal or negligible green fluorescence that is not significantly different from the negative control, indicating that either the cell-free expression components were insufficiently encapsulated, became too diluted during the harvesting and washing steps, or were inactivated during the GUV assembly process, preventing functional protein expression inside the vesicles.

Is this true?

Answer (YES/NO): NO